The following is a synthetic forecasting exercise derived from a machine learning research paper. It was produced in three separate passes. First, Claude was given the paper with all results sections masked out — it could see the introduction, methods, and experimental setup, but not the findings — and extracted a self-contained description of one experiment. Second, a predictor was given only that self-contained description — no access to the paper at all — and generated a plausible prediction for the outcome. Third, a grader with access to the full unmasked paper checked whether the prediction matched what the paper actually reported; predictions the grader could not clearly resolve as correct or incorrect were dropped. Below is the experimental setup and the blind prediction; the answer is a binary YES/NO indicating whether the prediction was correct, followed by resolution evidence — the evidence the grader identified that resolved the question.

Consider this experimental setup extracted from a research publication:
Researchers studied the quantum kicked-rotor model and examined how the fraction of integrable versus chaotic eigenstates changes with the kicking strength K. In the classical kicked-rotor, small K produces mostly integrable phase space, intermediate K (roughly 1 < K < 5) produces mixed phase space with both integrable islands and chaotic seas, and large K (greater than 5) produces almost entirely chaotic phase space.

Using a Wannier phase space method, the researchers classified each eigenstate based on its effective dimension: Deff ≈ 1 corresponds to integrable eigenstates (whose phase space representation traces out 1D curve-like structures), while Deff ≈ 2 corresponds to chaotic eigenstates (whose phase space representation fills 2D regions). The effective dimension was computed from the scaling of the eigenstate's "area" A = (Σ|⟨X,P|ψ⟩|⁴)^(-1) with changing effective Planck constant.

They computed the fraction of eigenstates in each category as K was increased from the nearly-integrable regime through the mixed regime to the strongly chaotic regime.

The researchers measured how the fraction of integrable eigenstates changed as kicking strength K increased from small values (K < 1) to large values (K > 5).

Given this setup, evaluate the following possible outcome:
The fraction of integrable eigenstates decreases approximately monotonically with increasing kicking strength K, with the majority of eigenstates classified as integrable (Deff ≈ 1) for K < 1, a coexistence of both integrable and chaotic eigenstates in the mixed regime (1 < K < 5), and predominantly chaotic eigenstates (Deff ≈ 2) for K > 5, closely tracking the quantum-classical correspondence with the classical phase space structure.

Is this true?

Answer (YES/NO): YES